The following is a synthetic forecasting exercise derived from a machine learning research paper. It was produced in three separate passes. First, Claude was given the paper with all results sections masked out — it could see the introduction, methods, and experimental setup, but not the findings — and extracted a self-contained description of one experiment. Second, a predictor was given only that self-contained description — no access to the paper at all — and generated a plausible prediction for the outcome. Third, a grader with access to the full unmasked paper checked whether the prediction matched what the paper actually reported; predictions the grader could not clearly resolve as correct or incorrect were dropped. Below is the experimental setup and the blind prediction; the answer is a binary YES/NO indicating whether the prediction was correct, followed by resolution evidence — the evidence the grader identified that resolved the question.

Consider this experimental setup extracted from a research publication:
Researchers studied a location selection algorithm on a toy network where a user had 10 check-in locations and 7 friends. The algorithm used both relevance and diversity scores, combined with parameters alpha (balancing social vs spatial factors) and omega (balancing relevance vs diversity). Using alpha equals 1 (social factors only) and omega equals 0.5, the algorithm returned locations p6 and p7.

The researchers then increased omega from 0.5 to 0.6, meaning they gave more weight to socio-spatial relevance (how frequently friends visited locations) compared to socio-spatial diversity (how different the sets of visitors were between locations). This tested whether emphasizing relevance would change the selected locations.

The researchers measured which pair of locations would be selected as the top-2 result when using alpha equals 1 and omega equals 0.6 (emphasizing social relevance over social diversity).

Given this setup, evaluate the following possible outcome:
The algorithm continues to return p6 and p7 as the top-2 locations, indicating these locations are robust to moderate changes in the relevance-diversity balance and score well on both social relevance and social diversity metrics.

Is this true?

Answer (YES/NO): NO